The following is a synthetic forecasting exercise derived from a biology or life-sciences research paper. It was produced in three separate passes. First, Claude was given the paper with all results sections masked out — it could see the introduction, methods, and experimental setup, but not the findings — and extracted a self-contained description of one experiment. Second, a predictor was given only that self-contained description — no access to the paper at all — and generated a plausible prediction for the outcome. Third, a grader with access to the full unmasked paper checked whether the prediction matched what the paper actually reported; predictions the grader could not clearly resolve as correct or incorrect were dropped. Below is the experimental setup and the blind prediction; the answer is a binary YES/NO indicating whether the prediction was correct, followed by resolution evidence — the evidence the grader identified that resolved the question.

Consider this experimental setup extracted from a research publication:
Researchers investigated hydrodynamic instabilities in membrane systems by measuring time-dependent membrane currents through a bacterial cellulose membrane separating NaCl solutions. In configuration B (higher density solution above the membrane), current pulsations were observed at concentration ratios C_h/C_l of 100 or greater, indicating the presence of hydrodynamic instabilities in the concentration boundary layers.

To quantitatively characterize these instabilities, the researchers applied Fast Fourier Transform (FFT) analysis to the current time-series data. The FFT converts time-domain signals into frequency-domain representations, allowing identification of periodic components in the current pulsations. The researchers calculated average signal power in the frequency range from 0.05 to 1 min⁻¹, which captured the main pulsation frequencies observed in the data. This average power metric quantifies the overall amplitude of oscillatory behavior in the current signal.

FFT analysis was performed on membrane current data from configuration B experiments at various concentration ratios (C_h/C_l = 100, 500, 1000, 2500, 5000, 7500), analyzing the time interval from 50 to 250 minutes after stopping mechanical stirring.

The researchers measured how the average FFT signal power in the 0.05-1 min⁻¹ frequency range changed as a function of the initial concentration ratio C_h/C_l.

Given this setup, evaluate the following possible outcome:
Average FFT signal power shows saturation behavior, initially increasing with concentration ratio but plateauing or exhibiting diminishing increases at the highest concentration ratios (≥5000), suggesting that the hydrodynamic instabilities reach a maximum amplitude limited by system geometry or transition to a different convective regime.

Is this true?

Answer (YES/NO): NO